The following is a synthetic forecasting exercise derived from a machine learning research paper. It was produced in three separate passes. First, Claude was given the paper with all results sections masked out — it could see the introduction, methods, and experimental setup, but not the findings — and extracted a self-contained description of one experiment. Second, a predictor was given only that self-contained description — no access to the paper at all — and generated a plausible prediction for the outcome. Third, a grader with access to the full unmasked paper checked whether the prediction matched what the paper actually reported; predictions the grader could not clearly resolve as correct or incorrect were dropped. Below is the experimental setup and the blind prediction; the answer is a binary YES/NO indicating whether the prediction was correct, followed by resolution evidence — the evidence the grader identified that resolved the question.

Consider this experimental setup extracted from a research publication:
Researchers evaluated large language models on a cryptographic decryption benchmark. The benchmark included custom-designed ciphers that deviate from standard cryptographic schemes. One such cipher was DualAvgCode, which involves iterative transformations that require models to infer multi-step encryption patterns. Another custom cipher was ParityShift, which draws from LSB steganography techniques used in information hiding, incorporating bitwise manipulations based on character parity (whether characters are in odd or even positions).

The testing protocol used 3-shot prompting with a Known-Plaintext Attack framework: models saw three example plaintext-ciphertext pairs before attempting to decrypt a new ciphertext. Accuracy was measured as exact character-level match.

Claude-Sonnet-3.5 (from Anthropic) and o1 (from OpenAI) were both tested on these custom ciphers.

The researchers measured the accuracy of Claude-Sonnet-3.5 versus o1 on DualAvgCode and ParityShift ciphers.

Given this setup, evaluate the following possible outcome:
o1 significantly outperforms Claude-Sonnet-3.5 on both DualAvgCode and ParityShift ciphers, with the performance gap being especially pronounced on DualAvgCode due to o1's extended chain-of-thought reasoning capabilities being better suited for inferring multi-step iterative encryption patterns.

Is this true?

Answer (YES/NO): NO